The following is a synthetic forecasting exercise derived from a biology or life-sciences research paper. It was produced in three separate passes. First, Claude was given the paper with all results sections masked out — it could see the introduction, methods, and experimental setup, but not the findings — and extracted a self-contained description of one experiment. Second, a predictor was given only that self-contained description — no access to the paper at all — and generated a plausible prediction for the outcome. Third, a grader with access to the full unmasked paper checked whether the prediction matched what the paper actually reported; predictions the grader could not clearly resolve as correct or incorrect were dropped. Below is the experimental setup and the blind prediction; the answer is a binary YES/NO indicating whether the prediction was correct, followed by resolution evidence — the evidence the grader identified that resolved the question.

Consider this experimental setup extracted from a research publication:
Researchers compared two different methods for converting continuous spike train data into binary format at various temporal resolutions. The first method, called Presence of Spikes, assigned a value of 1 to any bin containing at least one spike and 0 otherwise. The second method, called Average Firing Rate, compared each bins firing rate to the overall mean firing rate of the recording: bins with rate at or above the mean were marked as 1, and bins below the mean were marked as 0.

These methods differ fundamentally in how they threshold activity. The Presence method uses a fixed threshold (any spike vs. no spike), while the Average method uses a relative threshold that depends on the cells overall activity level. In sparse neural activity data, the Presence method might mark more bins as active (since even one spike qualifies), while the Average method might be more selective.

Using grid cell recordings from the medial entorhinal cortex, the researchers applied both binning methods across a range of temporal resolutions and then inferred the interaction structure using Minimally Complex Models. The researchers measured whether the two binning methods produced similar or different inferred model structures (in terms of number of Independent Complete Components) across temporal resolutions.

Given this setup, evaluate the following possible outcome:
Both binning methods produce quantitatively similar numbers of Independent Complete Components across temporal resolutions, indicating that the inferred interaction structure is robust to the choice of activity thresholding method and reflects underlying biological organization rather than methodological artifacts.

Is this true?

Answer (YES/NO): NO